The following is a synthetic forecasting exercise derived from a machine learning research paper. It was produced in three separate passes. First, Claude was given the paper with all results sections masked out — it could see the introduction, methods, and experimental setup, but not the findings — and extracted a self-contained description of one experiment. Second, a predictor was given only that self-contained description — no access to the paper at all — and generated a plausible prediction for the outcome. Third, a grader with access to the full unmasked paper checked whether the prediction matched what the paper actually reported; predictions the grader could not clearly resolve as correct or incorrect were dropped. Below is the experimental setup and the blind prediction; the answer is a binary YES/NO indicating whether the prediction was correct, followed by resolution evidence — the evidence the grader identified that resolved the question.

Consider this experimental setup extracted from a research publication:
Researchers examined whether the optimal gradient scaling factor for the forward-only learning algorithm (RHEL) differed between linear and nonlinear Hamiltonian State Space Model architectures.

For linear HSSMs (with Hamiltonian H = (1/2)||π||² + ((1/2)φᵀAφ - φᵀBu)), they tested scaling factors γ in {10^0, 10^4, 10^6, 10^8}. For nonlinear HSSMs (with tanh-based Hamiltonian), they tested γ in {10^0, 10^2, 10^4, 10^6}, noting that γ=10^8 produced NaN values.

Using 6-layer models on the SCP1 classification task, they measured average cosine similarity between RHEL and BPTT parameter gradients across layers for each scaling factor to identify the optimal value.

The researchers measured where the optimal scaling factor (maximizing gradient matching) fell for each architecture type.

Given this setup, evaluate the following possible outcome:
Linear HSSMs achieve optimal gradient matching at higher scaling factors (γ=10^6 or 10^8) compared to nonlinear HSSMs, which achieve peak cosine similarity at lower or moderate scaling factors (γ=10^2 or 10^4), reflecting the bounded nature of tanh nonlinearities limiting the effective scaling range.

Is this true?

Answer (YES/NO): YES